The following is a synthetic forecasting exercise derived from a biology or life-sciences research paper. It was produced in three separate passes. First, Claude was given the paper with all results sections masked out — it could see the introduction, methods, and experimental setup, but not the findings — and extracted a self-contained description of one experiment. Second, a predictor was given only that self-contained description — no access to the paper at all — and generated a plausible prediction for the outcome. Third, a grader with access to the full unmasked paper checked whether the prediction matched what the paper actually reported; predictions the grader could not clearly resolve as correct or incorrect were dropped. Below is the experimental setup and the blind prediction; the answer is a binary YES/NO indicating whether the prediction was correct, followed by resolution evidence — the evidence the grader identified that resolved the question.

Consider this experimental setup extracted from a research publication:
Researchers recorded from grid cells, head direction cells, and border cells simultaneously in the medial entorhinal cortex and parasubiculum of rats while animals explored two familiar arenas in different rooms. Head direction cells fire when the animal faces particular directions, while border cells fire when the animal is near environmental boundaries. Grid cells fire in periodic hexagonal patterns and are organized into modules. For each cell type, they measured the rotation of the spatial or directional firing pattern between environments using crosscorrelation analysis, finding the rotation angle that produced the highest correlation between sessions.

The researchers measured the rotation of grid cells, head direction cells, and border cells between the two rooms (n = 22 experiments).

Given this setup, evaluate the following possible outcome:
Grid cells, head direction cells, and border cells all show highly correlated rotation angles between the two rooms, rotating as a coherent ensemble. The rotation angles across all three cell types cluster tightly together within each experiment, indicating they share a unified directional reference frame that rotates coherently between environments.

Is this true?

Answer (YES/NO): YES